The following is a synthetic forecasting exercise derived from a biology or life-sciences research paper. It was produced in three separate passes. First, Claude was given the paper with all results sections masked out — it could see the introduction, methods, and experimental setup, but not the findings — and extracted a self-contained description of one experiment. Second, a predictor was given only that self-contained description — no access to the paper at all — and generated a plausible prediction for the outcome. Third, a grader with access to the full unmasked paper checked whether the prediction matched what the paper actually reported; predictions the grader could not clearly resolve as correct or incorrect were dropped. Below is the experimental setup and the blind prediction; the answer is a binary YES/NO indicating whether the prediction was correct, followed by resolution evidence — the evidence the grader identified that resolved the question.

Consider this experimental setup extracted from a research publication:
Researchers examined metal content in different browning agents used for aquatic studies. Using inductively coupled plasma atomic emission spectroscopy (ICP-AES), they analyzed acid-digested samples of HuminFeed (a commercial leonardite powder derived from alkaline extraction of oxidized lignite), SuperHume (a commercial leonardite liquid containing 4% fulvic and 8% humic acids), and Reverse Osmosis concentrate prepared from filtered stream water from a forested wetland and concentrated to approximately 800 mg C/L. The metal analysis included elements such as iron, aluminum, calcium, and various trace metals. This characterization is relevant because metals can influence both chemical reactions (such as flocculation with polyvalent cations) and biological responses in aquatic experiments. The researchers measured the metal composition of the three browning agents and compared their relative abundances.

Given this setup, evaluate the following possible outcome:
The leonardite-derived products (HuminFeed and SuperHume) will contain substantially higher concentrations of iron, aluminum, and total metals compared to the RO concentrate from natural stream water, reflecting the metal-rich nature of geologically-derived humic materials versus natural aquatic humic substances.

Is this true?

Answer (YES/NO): YES